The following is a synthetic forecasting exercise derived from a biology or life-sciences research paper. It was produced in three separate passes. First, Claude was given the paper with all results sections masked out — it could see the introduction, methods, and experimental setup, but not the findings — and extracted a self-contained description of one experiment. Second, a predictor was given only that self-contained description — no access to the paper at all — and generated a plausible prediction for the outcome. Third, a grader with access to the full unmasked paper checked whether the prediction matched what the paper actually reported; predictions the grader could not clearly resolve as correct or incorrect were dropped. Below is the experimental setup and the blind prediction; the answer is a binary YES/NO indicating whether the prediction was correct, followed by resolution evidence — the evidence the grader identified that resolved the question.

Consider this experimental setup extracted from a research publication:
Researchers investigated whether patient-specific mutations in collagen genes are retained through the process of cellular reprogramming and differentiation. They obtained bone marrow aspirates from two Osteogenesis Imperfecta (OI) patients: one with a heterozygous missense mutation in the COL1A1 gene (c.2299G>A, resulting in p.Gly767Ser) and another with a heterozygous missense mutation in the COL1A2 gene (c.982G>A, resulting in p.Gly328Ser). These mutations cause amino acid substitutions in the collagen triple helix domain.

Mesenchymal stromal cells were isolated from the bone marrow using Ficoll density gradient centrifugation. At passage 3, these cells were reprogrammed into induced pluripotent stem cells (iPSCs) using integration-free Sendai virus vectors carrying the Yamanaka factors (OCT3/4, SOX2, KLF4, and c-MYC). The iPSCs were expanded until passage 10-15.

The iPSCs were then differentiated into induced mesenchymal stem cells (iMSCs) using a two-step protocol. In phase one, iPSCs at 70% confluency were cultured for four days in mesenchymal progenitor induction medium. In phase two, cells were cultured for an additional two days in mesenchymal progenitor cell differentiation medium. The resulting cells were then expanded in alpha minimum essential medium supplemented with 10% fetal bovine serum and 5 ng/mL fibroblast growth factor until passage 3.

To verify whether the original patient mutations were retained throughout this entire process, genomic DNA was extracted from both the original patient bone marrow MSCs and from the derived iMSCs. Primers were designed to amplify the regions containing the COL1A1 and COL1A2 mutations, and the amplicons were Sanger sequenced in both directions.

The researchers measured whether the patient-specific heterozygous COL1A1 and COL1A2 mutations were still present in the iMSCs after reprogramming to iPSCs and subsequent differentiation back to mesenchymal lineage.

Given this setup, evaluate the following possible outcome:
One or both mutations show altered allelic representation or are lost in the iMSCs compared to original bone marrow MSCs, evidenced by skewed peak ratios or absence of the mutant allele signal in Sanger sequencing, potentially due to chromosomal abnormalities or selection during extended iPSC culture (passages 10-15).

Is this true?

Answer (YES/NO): NO